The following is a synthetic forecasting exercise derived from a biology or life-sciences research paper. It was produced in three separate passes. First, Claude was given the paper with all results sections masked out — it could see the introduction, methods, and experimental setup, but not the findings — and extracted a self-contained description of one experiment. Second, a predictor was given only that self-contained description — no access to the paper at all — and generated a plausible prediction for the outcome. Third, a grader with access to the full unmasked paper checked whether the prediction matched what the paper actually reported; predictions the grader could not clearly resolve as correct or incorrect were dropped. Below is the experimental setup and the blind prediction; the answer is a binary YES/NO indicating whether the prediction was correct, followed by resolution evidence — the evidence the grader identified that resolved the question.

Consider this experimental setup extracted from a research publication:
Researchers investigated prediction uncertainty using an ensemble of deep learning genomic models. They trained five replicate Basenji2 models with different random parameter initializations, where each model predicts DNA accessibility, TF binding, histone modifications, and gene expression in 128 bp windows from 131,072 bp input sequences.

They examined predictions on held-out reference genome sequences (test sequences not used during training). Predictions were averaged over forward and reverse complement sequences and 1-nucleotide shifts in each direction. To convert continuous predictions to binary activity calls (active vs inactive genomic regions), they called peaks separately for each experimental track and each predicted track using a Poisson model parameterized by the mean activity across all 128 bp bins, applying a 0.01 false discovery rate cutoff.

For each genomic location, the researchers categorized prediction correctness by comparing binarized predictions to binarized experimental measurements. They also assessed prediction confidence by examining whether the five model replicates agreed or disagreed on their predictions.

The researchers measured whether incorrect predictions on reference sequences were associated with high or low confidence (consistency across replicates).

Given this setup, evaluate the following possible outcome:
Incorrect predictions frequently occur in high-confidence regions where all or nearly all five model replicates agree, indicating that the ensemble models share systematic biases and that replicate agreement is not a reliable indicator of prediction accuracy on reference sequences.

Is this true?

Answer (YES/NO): YES